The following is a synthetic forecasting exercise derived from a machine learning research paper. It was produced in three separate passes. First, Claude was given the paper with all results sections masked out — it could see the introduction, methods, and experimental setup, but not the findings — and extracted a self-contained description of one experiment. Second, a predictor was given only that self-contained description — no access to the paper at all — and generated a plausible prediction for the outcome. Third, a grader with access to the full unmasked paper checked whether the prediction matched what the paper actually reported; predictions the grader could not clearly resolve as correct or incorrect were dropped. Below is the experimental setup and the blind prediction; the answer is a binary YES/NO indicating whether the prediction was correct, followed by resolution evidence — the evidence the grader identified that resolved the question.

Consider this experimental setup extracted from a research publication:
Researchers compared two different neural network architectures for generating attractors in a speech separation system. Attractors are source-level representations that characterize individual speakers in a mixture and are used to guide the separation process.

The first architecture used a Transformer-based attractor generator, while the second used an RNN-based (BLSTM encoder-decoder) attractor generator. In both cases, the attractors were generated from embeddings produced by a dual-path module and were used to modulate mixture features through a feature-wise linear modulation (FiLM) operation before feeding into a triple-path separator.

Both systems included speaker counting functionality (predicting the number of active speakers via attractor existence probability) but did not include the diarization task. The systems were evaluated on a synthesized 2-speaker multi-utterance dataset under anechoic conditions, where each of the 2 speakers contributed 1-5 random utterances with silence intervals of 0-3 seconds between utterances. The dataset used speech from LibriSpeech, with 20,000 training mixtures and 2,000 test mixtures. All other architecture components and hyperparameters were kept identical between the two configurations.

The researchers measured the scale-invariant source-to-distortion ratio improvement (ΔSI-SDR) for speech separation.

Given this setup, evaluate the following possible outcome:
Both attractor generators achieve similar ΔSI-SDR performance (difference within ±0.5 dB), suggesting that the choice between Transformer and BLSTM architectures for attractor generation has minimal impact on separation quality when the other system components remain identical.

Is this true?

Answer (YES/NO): NO